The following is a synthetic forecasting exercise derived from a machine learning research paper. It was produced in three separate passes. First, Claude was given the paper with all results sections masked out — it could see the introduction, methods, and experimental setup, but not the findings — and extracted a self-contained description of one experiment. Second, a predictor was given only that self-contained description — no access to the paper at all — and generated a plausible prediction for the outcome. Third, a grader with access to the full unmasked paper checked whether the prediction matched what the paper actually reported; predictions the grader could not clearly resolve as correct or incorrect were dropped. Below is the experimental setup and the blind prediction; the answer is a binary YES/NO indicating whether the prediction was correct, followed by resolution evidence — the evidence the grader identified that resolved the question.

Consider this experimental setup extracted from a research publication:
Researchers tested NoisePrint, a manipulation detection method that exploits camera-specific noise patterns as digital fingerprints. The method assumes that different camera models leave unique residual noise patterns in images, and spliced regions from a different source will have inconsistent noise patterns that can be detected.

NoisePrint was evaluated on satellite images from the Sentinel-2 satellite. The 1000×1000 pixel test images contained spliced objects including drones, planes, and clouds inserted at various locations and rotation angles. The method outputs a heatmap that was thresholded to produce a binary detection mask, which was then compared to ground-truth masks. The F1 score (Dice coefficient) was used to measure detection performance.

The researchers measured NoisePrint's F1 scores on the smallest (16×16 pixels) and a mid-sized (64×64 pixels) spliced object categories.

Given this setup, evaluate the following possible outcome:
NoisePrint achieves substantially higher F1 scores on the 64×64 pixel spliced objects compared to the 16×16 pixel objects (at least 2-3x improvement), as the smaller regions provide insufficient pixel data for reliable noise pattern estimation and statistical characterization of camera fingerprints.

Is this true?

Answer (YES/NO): YES